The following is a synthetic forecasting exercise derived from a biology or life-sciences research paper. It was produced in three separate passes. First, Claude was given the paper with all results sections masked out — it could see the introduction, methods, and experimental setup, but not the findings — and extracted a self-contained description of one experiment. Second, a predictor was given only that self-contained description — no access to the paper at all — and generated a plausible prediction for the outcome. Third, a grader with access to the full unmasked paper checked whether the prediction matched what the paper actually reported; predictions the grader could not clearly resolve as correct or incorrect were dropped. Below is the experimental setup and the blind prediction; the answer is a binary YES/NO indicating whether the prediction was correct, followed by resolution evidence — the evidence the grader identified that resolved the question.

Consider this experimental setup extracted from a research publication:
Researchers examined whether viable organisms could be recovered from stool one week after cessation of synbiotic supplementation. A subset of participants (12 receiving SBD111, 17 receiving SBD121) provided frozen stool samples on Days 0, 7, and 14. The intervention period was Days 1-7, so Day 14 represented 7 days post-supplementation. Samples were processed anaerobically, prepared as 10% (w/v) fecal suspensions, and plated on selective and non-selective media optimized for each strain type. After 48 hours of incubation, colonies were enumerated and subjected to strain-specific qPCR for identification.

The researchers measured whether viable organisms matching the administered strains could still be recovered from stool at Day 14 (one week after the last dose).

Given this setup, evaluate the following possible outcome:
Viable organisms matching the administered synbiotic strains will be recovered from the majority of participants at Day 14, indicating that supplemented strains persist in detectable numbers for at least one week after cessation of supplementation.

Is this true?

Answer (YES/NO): NO